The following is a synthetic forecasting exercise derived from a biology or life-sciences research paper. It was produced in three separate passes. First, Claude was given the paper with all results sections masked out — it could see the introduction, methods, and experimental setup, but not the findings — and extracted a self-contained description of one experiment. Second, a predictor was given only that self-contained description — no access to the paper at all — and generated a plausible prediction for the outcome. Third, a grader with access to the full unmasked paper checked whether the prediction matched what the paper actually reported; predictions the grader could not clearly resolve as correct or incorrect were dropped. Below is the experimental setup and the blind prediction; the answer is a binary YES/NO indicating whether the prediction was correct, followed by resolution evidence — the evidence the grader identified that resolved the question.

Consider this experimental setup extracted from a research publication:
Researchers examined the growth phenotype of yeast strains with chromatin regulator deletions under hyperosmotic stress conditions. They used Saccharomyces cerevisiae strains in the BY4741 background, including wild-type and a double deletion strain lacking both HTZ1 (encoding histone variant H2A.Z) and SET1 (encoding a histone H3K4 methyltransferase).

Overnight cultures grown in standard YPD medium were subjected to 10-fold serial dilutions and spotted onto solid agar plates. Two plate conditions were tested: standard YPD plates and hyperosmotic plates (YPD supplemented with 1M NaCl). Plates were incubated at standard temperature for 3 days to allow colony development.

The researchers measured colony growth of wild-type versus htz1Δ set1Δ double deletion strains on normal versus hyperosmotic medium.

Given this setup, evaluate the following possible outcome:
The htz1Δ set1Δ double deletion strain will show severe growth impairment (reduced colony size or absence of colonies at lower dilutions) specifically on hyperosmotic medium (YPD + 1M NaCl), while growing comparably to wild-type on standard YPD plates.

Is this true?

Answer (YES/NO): YES